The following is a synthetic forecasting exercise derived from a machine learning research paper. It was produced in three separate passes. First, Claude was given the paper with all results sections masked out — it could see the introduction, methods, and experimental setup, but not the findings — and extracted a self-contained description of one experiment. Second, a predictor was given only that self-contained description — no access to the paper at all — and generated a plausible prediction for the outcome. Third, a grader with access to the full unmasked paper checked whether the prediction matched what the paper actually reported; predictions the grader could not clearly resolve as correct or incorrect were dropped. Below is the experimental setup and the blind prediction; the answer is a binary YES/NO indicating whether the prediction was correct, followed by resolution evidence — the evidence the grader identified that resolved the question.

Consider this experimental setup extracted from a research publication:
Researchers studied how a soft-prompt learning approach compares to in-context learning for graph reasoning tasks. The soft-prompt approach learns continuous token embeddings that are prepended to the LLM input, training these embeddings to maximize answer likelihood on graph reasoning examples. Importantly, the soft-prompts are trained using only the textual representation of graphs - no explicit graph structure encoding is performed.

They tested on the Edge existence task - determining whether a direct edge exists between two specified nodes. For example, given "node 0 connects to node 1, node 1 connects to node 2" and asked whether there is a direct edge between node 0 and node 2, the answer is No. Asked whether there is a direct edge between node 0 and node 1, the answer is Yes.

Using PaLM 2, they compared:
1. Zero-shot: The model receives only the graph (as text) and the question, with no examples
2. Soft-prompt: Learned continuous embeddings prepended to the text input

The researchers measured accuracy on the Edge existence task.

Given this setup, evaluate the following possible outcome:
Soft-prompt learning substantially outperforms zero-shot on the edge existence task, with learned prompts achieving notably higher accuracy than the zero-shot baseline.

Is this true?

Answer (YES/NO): NO